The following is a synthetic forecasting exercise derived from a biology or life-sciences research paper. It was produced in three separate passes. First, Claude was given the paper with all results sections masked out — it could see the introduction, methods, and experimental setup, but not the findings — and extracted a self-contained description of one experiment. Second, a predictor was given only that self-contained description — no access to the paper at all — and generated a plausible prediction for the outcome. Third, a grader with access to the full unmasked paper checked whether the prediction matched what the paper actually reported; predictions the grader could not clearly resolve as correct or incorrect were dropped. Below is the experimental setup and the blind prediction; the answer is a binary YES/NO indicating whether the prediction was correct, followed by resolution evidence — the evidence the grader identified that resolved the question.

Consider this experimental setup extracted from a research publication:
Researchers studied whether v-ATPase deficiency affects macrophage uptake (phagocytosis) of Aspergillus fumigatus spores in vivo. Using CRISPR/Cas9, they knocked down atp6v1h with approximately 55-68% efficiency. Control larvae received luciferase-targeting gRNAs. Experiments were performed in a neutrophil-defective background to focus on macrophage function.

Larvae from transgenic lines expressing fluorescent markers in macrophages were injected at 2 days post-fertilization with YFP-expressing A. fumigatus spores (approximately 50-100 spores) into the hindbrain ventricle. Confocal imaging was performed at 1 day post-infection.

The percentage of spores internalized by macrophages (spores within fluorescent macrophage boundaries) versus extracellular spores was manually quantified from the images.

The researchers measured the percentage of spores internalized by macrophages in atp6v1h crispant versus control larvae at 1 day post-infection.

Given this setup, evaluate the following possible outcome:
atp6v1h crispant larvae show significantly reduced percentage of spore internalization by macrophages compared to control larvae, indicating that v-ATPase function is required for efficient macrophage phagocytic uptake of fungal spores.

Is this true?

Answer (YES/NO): YES